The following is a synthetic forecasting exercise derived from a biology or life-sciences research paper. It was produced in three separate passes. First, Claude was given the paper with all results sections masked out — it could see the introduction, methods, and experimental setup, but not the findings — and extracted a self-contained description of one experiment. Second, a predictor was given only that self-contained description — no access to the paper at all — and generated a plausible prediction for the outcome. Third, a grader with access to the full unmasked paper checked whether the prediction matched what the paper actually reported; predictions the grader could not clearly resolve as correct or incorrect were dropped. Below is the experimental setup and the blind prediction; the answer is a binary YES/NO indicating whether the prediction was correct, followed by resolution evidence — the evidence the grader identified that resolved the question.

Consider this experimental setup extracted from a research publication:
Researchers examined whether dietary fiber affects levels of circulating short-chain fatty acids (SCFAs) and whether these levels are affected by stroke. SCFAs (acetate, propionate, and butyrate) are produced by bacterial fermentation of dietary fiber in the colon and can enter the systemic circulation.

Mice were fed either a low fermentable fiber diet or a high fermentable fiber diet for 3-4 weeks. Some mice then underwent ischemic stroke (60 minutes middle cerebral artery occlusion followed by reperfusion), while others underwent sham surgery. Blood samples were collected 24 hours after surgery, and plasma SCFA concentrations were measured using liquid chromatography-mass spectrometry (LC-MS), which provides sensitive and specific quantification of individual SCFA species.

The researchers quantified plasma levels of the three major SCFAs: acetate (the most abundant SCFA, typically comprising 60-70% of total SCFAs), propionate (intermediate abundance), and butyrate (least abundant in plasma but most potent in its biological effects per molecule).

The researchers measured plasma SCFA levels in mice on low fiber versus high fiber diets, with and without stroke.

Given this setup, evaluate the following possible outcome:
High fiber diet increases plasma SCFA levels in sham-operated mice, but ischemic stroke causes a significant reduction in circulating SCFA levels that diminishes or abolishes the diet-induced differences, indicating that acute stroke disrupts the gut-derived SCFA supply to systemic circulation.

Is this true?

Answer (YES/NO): NO